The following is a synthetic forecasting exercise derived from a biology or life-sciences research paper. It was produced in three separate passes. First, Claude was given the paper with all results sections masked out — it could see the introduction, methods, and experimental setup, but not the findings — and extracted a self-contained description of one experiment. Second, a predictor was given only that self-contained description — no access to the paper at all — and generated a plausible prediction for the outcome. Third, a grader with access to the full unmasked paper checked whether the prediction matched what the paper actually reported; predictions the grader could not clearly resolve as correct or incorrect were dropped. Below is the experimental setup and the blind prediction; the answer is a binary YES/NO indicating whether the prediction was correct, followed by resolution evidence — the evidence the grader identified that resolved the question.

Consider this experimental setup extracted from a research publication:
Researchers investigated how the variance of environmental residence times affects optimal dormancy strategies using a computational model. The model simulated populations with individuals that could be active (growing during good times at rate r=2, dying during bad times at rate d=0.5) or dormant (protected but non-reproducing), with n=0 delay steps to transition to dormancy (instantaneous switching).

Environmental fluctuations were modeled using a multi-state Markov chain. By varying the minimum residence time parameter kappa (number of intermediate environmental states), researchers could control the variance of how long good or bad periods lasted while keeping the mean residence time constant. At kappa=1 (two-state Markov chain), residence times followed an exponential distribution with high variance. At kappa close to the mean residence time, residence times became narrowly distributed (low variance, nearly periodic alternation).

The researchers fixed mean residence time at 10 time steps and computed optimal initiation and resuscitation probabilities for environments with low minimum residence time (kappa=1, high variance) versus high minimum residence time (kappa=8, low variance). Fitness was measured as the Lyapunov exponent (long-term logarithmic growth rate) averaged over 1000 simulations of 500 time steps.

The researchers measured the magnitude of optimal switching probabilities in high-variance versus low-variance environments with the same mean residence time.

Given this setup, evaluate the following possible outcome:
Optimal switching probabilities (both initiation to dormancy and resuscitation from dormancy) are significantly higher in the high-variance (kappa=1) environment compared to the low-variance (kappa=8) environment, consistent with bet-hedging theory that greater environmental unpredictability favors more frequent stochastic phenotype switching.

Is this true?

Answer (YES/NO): NO